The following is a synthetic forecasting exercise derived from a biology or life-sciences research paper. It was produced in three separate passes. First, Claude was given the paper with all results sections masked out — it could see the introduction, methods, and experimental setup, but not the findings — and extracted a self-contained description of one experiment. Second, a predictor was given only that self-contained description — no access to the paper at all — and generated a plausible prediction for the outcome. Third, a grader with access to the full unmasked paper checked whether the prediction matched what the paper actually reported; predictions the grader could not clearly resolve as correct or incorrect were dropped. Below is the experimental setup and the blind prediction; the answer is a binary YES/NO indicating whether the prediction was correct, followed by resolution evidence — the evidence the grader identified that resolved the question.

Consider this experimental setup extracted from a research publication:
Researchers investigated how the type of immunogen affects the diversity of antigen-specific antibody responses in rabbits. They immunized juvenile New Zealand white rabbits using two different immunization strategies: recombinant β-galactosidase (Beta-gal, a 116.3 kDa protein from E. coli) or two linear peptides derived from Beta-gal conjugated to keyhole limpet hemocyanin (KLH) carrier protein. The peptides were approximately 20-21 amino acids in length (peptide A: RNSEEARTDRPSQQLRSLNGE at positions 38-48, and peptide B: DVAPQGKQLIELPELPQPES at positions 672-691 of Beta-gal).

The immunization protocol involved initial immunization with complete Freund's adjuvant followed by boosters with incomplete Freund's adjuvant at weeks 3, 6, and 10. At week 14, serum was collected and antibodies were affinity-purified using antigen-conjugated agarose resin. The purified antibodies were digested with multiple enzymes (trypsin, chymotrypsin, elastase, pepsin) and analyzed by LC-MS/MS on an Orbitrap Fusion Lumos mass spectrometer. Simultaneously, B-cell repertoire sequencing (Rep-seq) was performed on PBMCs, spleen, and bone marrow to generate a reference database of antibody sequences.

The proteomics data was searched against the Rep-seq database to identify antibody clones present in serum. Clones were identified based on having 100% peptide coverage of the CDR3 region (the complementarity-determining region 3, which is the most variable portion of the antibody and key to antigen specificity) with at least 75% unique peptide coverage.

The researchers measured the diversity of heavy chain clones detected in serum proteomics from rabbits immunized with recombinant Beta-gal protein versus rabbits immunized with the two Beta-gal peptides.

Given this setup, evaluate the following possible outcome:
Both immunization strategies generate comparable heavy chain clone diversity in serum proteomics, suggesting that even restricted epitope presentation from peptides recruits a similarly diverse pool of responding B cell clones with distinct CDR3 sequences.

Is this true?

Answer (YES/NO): NO